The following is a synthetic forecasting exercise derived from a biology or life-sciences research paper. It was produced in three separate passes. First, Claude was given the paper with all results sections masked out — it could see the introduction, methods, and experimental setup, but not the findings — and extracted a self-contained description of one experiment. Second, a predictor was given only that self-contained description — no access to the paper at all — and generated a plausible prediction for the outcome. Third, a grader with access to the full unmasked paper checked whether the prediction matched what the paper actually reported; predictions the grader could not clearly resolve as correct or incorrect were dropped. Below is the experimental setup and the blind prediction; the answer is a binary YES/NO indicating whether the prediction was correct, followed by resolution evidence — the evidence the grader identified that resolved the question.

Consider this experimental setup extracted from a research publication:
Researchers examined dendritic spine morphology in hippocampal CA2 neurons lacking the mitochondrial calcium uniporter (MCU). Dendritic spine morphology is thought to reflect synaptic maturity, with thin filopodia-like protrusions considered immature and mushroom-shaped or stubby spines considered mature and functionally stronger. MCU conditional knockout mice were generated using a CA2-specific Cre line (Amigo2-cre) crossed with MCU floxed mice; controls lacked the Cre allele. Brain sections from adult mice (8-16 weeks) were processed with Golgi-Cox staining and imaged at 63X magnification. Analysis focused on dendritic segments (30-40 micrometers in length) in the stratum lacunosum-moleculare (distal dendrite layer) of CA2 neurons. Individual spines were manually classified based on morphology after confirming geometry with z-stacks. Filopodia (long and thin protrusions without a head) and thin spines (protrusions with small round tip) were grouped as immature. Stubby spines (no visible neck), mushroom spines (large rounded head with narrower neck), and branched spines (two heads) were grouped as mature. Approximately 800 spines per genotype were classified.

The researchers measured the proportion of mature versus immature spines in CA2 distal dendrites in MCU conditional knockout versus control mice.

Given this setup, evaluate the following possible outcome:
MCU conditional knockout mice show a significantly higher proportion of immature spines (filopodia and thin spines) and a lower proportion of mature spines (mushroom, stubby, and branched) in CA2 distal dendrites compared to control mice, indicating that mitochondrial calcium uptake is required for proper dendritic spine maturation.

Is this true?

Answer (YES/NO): NO